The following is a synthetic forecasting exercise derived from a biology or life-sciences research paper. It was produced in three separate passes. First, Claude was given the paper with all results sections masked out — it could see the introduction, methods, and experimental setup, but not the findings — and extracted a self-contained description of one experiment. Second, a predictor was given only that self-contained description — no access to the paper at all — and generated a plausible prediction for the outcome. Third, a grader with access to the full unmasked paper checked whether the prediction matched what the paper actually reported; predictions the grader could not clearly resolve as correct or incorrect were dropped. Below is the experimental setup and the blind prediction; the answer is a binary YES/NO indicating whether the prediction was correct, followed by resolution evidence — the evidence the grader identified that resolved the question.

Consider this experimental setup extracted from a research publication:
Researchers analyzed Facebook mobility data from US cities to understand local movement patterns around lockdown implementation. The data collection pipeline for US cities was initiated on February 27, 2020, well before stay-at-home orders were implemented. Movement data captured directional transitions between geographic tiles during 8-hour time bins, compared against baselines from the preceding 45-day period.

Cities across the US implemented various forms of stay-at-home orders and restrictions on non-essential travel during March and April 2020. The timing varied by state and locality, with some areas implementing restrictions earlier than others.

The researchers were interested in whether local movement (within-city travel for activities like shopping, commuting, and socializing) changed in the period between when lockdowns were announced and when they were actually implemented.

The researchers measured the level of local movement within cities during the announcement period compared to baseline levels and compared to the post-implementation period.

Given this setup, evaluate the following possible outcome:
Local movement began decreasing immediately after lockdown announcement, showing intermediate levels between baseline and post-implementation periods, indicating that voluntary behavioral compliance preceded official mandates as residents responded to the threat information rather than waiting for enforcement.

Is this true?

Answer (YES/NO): NO